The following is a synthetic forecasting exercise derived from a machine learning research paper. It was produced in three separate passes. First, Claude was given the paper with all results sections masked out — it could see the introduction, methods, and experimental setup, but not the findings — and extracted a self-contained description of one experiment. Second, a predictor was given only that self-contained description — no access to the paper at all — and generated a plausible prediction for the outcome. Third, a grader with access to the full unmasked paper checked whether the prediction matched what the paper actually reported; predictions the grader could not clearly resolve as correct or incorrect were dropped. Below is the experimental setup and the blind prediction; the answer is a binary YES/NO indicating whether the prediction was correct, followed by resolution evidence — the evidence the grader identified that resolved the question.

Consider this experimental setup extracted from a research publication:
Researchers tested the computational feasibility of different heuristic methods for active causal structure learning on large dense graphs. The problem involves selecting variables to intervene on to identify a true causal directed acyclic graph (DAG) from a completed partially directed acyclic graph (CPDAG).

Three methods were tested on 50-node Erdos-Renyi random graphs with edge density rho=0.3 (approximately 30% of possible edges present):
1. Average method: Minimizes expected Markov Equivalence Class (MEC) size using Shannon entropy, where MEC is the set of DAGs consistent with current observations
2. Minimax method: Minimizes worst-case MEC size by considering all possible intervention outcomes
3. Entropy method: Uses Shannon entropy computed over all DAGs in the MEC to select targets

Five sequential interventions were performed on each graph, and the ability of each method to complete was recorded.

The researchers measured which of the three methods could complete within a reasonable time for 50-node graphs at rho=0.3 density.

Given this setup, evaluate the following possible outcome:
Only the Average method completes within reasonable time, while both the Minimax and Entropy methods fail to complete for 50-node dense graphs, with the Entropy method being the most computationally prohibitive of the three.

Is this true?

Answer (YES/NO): YES